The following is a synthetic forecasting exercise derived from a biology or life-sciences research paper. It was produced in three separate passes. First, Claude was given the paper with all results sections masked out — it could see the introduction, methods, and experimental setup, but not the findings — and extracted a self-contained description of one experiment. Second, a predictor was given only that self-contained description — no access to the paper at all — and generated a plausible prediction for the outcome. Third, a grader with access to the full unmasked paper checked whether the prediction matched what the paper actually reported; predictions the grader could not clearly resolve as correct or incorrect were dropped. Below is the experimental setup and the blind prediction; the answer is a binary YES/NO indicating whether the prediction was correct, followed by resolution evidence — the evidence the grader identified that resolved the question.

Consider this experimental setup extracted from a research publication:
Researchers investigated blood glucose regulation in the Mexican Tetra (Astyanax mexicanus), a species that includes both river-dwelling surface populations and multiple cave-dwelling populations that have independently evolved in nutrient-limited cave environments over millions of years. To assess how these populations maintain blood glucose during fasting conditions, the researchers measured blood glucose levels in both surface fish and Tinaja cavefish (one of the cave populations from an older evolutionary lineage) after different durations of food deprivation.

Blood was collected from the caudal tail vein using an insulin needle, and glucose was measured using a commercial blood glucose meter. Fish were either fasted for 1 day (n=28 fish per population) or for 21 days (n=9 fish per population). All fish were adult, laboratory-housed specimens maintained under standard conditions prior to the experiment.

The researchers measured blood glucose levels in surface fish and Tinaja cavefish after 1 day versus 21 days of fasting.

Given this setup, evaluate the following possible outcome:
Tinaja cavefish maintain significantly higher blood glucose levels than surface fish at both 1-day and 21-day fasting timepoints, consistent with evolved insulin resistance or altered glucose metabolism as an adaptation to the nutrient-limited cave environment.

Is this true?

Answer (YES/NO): NO